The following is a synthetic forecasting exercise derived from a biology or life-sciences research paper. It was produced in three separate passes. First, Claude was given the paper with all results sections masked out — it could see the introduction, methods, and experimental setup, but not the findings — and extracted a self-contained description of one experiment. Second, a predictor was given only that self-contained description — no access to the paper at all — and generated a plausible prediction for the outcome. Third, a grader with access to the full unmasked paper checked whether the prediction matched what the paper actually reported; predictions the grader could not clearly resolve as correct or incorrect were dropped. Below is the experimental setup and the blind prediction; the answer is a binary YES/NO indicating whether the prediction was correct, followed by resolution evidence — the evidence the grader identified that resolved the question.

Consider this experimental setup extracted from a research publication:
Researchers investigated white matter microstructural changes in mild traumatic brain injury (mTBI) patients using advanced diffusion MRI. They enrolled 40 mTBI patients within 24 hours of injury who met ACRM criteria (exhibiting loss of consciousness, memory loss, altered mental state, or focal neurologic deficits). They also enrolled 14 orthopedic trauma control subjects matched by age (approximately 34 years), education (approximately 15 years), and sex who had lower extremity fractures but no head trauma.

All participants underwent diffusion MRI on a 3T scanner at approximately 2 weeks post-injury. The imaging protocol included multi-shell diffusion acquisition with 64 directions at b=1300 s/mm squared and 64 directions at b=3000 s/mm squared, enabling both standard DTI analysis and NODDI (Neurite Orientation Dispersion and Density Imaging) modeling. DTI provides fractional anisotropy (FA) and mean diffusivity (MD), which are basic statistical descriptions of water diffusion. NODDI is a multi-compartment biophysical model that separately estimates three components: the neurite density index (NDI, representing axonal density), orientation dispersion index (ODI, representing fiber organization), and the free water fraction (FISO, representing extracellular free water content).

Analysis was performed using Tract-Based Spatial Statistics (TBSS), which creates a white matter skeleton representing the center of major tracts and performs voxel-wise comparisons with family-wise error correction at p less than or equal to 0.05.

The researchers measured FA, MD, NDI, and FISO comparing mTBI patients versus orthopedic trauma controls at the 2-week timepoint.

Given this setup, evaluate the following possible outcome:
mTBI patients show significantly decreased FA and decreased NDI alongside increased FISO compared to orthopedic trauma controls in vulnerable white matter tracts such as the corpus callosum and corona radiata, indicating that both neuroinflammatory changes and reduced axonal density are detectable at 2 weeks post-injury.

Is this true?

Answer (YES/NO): NO